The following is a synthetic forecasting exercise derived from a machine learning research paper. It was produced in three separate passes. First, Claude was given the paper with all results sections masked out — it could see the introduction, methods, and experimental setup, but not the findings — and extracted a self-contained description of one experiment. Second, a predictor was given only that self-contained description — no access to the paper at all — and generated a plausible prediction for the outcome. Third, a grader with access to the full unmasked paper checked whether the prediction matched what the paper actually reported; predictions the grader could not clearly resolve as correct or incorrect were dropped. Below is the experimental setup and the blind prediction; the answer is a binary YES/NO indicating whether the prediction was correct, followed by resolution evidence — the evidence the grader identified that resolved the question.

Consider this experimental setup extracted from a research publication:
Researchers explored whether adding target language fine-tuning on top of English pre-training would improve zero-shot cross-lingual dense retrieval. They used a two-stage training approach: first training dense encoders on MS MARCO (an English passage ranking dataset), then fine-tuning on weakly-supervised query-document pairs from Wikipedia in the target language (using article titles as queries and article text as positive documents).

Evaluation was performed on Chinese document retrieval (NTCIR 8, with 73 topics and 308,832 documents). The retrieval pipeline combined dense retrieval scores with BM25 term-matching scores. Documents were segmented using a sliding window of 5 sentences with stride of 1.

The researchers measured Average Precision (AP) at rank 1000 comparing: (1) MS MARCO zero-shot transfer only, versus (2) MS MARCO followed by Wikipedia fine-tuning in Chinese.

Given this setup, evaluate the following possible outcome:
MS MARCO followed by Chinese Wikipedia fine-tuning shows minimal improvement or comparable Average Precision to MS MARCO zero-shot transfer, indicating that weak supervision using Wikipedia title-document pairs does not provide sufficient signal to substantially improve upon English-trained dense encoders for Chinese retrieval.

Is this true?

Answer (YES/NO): YES